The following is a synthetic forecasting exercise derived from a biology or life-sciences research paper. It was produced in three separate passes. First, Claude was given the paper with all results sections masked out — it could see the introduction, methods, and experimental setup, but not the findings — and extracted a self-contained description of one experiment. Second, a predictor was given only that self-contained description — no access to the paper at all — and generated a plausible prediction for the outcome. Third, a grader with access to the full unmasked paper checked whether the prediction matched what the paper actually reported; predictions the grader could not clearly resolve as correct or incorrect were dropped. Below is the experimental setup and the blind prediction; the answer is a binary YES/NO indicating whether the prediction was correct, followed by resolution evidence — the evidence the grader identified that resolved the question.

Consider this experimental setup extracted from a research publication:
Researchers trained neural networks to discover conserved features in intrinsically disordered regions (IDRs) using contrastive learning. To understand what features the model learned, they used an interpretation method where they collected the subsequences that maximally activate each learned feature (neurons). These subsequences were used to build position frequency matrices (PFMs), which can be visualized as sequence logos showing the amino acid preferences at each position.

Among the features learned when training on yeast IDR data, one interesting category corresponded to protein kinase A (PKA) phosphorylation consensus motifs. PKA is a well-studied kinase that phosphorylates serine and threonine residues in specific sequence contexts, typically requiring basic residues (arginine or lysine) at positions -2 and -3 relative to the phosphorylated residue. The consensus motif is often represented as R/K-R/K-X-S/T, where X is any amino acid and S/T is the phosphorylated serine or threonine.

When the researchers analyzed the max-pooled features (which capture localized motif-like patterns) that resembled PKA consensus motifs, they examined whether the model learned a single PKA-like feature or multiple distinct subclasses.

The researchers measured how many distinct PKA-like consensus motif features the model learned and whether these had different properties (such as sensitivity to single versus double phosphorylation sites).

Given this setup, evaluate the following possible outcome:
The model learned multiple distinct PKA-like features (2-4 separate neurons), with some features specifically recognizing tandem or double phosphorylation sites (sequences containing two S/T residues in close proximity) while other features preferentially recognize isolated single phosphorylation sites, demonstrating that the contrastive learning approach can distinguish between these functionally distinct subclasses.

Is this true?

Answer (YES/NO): YES